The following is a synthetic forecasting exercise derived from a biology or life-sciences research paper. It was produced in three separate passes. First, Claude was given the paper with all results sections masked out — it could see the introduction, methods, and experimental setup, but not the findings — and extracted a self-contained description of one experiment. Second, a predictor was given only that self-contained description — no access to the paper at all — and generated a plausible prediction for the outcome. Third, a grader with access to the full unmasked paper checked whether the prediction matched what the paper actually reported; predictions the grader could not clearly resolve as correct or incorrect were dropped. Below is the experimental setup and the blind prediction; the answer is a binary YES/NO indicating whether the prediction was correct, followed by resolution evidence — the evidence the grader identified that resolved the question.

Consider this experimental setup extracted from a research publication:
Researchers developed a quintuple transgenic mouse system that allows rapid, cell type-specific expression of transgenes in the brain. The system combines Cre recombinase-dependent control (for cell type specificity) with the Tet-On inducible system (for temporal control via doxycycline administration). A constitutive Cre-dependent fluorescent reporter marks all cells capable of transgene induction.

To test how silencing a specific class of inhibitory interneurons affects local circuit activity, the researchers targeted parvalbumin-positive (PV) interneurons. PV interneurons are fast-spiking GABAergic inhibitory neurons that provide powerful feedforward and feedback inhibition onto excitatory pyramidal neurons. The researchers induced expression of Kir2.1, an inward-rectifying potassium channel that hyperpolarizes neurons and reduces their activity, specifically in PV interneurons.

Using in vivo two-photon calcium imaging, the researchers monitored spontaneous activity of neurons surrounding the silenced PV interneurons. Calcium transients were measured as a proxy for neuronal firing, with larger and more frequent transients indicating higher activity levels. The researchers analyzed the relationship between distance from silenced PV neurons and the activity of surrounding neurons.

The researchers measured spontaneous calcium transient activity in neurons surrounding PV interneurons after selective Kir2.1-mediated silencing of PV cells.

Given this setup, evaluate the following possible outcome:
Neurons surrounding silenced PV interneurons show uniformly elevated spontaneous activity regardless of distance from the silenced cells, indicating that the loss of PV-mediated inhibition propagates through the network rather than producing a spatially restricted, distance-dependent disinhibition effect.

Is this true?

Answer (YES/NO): NO